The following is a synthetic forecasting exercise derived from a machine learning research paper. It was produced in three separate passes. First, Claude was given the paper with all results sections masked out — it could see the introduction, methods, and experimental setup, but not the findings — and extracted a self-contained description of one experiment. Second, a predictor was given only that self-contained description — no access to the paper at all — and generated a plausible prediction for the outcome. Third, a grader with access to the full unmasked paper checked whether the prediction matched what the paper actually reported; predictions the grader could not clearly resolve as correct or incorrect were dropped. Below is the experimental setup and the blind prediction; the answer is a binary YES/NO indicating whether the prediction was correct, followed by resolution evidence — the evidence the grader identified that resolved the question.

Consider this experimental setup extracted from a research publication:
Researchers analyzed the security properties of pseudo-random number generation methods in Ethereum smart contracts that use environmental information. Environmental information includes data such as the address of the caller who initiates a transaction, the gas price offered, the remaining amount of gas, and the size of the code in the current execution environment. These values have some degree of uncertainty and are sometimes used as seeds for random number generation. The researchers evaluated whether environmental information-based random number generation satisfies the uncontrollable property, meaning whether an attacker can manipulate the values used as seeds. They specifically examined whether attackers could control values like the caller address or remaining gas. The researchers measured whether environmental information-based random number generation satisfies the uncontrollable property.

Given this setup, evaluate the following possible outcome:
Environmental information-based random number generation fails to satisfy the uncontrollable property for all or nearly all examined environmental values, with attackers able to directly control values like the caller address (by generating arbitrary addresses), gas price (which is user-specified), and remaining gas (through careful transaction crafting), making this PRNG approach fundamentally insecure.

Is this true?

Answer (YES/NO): YES